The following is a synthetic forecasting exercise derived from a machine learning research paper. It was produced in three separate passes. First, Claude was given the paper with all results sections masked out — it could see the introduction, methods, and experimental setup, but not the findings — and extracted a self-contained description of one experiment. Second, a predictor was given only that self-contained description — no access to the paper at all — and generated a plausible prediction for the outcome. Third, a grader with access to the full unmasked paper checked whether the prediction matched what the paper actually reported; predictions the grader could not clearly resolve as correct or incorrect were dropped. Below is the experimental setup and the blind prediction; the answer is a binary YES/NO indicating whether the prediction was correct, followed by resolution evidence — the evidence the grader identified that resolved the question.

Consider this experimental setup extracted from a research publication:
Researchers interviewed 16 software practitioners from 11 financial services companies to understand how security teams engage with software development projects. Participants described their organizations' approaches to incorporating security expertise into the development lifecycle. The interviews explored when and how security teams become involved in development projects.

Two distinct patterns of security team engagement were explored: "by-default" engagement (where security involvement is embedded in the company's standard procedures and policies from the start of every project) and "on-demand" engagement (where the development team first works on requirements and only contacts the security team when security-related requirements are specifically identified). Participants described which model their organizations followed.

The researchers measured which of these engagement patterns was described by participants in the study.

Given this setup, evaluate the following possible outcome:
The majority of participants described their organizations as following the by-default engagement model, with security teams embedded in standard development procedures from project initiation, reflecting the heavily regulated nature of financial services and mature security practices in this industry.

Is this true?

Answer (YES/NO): NO